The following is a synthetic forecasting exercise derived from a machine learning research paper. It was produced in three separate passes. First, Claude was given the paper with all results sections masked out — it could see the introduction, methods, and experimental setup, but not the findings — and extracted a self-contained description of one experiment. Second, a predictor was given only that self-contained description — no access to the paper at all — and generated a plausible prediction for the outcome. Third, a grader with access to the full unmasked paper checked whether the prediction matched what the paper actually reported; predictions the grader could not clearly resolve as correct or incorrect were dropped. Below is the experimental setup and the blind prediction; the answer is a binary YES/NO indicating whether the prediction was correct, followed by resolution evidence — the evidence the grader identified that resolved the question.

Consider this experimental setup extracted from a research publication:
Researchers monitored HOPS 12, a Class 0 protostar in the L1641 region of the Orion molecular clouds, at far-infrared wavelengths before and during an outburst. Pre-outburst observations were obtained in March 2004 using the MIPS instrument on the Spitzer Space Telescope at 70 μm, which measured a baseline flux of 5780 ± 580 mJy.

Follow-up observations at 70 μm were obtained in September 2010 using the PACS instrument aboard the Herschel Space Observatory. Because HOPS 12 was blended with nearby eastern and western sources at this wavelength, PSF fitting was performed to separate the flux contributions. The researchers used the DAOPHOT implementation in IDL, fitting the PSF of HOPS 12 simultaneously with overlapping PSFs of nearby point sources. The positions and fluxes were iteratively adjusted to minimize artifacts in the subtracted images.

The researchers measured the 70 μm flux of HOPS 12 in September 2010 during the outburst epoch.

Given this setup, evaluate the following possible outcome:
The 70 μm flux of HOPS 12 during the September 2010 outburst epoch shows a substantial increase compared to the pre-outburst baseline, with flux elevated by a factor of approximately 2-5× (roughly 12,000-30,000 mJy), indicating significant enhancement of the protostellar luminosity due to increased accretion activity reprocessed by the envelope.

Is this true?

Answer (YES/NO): YES